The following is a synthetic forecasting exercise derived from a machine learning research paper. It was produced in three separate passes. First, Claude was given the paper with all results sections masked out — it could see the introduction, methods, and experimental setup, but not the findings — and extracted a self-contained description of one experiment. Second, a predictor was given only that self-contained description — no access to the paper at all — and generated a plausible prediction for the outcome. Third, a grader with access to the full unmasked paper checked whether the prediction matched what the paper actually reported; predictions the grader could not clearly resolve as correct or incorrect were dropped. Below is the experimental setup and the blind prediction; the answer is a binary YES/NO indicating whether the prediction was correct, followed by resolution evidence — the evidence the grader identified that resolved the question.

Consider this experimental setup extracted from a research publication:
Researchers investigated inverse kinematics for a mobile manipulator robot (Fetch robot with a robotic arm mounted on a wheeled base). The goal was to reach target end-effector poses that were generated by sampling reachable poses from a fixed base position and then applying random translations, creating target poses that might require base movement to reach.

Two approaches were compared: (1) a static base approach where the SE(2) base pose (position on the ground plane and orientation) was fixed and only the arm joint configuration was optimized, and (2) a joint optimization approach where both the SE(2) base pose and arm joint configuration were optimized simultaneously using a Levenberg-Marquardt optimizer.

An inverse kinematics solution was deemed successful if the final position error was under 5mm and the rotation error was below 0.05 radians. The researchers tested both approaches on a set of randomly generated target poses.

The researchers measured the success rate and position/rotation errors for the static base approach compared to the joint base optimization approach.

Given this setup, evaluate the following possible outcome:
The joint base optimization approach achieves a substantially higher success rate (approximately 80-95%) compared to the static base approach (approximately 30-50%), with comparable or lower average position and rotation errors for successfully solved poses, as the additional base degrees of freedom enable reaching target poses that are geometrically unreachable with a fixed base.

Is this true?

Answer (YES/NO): NO